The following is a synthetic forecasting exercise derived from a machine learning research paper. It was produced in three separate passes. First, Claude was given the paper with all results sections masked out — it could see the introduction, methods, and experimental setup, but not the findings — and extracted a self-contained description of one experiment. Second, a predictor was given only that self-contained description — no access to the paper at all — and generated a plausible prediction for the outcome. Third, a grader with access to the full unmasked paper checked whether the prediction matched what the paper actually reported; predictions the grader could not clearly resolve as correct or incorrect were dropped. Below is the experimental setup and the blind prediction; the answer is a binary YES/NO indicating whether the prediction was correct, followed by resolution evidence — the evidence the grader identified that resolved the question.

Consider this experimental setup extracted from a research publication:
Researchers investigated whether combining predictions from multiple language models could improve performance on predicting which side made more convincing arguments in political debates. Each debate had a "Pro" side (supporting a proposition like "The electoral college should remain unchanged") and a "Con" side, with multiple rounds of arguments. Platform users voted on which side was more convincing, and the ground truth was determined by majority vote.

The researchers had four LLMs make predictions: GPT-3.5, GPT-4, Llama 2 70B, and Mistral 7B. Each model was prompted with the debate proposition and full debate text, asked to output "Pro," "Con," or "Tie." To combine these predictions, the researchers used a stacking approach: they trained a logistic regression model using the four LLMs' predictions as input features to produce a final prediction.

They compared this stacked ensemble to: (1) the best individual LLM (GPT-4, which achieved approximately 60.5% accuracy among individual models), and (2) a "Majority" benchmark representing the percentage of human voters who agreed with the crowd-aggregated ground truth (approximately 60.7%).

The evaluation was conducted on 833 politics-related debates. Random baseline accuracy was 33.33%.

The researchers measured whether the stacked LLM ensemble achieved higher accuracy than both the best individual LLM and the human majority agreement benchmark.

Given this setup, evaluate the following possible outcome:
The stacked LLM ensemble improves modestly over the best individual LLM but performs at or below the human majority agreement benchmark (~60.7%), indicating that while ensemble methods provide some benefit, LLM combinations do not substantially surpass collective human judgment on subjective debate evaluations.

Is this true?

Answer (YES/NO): NO